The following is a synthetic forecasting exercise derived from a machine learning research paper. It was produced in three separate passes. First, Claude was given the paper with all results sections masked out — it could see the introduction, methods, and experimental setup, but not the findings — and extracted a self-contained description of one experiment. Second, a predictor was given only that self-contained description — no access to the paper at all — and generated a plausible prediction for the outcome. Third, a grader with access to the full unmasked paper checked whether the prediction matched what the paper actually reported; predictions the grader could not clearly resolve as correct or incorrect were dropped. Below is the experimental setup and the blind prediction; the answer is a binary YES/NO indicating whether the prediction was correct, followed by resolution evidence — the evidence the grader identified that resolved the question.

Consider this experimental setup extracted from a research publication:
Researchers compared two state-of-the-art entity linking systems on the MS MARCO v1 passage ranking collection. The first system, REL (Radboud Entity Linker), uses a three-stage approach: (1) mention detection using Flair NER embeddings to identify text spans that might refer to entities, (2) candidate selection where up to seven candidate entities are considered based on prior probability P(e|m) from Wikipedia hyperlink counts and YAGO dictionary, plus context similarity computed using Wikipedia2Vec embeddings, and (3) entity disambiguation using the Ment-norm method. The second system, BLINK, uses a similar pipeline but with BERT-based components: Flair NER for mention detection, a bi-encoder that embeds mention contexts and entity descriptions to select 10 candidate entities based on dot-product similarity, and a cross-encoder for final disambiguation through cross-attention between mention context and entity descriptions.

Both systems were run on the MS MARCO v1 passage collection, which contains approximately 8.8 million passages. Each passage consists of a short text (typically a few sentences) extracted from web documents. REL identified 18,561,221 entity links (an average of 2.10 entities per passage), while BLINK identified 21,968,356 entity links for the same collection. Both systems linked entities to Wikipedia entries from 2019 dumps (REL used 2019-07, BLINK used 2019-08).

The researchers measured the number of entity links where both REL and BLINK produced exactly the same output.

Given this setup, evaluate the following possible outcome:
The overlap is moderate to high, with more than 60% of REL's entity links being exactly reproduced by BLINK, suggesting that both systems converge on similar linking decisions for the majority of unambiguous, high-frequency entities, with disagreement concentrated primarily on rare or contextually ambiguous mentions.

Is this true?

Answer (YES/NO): YES